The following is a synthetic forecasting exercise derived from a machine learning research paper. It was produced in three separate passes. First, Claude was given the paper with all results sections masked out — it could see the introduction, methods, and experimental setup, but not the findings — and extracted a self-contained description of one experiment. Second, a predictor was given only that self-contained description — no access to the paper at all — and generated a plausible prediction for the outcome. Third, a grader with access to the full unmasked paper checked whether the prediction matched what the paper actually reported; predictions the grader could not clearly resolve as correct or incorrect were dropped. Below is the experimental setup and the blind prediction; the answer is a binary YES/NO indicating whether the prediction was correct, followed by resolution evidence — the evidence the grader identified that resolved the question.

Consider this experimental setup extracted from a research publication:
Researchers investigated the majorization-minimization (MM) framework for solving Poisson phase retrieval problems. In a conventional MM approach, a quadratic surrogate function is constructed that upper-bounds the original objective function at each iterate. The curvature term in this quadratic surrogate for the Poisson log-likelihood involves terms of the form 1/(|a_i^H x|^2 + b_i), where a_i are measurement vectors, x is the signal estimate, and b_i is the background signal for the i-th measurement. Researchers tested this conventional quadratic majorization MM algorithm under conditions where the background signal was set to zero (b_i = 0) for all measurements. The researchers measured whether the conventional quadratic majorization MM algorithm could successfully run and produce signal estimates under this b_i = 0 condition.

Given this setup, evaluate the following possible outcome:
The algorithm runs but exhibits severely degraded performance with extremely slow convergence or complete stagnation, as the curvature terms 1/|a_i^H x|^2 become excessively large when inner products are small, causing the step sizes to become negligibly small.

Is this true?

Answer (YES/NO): NO